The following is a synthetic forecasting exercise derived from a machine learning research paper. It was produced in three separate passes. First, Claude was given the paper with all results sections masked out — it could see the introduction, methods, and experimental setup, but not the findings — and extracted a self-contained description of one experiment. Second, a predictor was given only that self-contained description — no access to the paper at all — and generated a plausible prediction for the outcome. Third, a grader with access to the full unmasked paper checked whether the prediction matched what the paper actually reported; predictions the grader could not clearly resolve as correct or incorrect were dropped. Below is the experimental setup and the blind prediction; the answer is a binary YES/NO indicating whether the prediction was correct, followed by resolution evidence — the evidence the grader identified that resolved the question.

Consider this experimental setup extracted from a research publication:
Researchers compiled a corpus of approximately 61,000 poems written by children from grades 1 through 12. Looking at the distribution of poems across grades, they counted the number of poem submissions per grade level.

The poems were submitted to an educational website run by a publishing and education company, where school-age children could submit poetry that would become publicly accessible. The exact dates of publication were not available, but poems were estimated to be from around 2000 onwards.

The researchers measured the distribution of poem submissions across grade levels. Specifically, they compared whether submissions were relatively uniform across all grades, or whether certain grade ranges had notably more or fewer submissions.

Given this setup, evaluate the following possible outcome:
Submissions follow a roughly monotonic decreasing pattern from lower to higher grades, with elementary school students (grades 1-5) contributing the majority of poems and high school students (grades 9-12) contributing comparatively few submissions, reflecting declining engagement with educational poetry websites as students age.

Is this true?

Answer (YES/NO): NO